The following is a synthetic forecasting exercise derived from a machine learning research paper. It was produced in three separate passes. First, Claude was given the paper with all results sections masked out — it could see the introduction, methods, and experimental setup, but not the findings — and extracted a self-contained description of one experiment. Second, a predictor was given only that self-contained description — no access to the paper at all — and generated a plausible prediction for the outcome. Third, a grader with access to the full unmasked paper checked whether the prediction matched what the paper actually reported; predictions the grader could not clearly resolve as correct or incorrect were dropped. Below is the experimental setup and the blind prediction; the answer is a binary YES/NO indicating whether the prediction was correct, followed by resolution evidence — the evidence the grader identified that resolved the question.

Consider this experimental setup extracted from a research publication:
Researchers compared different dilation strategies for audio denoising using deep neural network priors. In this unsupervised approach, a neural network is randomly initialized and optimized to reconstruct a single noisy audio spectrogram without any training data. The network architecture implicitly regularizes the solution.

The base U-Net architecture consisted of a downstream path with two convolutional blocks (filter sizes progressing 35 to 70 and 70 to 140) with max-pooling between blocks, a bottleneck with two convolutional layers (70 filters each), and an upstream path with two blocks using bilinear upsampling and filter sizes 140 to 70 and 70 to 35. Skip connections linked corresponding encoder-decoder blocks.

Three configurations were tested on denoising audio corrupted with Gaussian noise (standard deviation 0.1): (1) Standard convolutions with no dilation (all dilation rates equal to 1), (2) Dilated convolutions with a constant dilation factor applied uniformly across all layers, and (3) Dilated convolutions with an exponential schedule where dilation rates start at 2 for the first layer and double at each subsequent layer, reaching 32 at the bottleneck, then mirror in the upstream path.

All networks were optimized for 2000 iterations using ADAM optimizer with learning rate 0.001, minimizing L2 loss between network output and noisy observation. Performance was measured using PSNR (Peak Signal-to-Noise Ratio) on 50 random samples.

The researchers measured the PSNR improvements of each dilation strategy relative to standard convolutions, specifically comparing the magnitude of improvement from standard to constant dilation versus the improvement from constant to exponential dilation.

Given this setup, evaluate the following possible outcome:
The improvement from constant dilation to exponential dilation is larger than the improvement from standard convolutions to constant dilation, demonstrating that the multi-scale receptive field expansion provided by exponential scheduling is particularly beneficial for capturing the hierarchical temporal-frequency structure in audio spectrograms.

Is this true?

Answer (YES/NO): YES